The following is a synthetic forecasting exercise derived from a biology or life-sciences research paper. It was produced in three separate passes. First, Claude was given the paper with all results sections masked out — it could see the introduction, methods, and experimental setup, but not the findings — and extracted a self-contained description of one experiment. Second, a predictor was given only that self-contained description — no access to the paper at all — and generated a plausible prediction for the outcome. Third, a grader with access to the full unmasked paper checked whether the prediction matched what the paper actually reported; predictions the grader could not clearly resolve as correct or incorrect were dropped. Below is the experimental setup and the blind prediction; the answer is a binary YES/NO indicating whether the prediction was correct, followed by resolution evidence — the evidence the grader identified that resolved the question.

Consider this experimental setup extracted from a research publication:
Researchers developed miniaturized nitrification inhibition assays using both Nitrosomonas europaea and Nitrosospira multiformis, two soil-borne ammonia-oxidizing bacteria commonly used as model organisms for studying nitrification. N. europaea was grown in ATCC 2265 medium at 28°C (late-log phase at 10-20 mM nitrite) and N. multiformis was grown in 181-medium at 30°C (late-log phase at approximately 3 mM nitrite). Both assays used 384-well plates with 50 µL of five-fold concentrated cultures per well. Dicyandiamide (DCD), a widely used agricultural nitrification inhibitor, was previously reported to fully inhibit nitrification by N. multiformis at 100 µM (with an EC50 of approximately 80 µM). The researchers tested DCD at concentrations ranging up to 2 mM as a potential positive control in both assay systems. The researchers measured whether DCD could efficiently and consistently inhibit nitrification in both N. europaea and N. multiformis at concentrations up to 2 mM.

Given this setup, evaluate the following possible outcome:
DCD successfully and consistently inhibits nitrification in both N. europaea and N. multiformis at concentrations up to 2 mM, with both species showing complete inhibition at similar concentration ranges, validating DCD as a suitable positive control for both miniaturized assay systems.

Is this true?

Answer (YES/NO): NO